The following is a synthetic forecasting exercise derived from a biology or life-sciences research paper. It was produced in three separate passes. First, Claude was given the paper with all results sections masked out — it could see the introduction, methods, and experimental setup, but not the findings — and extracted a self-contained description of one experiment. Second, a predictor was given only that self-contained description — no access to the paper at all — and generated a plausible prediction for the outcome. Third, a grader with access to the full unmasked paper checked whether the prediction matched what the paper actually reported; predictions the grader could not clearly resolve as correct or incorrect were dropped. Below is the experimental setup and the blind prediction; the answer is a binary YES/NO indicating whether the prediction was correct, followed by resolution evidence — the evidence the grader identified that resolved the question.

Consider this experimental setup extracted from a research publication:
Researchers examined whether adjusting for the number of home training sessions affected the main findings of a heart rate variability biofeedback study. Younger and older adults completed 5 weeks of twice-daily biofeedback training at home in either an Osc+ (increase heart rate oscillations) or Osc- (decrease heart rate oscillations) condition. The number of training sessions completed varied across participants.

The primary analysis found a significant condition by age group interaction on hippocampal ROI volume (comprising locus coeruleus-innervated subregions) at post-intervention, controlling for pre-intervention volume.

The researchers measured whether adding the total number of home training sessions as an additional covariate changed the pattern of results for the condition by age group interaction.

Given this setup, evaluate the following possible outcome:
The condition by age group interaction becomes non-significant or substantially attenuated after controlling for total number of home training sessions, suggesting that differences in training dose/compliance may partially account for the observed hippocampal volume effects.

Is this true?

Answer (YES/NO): NO